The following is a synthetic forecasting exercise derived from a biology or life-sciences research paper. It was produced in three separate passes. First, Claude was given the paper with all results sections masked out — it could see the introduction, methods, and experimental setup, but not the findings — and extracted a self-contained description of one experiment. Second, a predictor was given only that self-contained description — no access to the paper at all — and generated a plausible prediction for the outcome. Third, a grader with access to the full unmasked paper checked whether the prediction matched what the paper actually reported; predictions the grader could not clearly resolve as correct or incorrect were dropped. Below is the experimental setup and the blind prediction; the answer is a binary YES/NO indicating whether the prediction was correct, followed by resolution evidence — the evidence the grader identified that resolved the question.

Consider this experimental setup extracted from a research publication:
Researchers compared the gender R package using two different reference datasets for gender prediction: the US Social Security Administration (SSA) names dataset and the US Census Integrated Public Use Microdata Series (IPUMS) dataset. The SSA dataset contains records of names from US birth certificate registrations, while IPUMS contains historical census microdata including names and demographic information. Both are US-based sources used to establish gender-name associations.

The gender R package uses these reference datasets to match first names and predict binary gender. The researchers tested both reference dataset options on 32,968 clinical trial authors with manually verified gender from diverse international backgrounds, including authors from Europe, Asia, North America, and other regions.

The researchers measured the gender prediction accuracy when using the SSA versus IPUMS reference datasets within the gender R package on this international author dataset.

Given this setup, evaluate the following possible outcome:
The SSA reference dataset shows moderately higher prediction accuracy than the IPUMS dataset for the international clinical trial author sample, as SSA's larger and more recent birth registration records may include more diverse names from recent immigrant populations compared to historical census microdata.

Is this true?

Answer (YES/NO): YES